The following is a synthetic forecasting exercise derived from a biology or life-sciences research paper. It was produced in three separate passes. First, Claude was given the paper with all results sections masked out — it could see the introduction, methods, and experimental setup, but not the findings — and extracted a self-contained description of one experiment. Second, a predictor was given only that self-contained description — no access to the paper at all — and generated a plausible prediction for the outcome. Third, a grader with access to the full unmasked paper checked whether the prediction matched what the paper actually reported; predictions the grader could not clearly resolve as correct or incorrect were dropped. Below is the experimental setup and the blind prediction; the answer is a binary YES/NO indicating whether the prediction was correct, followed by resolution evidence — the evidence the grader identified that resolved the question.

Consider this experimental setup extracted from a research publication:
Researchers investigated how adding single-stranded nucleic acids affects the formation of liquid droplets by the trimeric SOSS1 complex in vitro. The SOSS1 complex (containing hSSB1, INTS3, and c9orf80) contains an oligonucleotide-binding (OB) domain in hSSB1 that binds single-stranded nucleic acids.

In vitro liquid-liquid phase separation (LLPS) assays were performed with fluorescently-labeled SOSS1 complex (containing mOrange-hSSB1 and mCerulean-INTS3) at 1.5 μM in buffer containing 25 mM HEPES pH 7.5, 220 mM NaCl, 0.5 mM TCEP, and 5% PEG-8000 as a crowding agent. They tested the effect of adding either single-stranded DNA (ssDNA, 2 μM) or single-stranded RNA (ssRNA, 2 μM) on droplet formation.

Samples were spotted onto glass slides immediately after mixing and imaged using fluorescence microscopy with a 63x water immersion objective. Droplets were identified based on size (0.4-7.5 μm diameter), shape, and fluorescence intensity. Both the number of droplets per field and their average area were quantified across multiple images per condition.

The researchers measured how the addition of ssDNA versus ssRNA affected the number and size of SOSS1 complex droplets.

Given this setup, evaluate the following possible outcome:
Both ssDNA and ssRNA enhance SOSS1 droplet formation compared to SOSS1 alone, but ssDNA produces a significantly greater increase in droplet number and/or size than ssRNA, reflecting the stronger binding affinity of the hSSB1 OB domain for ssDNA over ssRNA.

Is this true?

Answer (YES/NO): NO